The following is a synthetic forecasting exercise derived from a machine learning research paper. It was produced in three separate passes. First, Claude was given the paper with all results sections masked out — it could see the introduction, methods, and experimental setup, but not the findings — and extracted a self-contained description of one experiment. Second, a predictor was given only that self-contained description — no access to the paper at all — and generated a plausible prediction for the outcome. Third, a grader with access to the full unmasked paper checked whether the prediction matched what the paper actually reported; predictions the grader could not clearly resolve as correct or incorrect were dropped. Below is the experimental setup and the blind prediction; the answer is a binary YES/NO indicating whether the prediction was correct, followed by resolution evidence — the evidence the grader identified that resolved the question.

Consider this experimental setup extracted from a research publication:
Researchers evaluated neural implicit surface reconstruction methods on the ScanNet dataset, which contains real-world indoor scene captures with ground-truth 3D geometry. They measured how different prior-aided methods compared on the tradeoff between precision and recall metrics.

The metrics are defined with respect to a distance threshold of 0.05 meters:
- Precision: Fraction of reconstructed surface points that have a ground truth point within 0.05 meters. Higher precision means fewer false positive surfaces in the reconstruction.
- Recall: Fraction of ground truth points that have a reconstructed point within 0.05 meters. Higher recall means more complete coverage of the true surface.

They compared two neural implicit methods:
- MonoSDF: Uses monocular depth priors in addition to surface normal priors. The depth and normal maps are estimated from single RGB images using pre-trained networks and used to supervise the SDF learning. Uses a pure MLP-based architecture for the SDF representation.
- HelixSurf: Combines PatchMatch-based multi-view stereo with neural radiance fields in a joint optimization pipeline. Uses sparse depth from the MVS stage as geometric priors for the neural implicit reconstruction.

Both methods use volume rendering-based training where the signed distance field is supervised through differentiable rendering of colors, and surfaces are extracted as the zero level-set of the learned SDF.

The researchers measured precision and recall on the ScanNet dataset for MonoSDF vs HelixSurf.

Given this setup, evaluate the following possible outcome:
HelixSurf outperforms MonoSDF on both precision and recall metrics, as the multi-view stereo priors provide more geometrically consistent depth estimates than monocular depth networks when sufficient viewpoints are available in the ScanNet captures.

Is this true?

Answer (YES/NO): NO